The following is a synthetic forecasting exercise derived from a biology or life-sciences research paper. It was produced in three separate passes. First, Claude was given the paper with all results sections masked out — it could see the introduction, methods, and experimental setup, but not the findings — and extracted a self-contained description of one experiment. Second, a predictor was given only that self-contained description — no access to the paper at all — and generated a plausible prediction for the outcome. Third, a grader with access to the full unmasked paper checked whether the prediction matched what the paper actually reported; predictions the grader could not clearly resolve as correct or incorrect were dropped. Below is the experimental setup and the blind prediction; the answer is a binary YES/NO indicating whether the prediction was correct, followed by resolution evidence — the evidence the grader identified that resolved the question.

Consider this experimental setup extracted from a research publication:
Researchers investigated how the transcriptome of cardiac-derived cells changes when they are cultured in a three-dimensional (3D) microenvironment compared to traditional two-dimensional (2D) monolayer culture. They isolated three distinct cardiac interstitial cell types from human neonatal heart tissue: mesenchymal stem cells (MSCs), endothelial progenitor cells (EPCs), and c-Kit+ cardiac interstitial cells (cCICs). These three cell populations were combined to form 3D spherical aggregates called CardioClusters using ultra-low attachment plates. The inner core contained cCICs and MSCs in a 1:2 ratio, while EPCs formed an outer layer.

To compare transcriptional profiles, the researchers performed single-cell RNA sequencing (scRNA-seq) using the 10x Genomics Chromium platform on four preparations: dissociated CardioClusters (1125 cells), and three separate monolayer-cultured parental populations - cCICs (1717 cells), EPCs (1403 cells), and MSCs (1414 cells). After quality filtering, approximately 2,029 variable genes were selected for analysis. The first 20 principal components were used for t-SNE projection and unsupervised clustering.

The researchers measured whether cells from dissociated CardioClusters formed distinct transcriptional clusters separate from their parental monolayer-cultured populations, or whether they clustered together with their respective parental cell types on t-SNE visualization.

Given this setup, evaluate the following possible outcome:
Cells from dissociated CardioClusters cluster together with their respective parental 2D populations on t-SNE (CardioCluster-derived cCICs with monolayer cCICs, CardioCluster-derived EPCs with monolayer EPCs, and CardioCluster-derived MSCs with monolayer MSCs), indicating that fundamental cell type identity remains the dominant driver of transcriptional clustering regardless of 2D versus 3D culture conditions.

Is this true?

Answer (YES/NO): NO